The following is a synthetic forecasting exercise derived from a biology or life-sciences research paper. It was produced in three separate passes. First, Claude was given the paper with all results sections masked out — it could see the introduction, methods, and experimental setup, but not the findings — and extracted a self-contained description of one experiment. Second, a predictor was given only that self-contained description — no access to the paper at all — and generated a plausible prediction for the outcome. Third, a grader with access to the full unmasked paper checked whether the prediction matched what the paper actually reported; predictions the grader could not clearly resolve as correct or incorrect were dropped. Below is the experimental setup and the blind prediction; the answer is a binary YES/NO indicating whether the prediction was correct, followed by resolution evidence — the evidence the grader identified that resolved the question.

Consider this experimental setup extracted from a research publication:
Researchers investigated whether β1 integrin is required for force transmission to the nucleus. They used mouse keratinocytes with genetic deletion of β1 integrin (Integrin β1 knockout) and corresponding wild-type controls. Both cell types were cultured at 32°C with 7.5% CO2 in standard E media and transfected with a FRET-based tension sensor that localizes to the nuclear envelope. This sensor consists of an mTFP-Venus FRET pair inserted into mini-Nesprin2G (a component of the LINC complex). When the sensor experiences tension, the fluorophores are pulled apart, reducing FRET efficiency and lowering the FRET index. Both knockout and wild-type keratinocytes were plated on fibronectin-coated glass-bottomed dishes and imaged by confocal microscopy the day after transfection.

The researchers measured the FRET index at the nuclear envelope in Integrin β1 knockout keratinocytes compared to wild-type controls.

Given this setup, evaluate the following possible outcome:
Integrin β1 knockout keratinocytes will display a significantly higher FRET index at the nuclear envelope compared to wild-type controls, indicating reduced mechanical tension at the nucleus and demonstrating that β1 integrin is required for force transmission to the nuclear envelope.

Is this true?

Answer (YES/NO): YES